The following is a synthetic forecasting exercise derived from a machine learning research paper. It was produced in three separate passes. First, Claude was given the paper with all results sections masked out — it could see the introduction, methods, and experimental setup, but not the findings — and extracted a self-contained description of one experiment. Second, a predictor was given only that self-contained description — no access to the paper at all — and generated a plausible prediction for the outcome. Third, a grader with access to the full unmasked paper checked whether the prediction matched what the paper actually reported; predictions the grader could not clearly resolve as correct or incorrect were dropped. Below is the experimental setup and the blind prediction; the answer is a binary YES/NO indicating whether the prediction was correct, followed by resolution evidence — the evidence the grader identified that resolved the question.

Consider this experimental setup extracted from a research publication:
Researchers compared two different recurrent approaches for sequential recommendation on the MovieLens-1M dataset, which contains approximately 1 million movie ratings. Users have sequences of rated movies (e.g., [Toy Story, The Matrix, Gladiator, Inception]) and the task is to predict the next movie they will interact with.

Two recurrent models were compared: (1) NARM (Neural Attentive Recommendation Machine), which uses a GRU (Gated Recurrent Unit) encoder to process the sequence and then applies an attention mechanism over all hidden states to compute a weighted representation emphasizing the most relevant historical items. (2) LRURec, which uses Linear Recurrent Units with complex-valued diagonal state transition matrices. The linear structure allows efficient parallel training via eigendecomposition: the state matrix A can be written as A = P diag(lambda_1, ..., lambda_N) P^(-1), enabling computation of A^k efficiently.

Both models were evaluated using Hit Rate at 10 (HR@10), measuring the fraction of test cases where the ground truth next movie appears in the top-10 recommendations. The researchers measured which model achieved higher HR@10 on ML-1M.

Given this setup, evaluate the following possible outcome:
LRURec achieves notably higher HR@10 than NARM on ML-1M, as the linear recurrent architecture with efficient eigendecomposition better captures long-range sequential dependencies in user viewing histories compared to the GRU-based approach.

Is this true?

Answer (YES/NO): YES